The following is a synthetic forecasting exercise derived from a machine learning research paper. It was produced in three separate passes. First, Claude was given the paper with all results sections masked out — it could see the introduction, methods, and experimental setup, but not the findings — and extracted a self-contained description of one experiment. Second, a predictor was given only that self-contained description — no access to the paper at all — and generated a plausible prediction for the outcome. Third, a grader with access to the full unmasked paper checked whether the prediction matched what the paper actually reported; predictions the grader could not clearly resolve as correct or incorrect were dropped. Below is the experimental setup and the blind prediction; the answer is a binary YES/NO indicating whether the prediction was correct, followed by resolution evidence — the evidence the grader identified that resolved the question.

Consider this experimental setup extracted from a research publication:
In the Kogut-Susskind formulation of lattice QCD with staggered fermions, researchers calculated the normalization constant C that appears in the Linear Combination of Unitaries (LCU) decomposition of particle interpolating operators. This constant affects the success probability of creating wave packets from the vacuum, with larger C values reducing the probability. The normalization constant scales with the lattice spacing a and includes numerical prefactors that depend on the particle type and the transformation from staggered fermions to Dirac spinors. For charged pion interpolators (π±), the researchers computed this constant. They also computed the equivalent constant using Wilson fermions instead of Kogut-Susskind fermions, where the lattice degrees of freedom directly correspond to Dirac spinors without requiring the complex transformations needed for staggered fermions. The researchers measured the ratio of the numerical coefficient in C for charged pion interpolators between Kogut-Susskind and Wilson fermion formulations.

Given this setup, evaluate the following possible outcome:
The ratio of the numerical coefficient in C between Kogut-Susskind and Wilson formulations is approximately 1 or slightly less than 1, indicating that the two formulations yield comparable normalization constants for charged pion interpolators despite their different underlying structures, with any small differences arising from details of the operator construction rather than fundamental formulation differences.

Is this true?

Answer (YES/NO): NO